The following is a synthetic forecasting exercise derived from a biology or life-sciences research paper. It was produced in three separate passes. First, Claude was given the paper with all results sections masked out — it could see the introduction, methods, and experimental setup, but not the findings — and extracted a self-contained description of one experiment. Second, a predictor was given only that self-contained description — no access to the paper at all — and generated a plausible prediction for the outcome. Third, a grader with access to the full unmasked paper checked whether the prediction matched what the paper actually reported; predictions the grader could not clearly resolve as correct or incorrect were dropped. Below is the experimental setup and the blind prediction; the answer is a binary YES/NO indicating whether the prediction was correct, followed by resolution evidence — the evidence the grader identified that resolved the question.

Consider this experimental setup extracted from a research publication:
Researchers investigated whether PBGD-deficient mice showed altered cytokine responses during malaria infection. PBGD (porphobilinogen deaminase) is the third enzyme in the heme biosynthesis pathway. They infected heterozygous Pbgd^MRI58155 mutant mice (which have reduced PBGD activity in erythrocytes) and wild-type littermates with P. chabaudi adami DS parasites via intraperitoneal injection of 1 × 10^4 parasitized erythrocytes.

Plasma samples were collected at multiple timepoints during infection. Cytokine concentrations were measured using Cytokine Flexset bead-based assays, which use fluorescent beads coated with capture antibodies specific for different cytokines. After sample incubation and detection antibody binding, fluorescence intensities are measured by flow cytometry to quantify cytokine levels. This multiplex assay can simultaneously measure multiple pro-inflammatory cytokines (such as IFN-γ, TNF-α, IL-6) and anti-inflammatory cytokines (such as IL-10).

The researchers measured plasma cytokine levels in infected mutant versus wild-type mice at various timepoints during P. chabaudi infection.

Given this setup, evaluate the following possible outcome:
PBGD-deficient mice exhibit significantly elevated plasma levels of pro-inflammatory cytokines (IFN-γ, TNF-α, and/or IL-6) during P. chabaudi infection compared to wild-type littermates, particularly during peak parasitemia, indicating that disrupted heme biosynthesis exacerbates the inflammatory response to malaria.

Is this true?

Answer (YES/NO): NO